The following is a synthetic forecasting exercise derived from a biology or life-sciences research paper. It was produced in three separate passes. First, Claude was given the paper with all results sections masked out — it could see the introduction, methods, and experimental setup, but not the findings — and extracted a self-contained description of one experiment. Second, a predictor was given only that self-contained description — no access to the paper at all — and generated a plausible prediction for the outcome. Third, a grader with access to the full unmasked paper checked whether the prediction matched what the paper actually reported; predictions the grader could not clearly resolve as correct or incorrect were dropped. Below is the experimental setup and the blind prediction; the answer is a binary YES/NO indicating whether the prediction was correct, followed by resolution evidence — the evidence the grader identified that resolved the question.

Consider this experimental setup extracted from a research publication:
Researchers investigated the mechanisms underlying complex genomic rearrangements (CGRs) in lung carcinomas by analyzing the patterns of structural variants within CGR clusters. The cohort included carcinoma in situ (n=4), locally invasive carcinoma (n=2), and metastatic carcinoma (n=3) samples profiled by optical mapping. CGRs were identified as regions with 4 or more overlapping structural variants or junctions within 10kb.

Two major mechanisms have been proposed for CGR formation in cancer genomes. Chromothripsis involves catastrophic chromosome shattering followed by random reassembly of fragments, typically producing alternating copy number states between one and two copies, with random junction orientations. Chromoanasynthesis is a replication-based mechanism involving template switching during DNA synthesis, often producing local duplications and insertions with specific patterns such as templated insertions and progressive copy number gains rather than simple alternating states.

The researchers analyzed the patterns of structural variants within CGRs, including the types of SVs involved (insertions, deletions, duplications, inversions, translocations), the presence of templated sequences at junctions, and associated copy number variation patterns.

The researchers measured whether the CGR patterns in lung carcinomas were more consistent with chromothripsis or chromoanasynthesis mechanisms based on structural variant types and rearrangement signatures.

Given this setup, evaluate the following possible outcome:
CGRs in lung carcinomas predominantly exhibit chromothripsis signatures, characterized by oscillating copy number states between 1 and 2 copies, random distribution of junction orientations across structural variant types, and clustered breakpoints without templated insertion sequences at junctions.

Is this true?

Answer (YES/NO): NO